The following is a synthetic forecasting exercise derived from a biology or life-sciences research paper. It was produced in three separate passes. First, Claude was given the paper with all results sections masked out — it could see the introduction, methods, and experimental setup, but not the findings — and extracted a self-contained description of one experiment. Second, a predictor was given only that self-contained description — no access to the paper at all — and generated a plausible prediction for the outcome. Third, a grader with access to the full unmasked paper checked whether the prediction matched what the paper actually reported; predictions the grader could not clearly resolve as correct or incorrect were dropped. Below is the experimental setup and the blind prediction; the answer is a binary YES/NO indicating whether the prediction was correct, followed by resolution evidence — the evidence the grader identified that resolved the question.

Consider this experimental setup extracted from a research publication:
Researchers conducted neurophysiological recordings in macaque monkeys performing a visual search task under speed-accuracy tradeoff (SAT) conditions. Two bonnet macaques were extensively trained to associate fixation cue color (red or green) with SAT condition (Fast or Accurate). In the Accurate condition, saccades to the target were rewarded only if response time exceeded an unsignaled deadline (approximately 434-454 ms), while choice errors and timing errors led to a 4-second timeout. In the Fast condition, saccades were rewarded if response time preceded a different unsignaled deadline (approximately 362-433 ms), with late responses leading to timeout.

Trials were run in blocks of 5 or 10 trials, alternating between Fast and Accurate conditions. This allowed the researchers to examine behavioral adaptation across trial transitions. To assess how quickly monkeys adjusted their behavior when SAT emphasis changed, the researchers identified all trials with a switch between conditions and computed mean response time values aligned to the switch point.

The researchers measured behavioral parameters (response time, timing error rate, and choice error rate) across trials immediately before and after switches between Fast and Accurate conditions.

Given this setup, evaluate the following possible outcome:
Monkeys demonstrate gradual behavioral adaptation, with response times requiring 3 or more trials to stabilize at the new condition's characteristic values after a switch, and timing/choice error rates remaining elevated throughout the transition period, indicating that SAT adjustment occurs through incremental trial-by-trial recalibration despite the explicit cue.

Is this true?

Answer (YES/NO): NO